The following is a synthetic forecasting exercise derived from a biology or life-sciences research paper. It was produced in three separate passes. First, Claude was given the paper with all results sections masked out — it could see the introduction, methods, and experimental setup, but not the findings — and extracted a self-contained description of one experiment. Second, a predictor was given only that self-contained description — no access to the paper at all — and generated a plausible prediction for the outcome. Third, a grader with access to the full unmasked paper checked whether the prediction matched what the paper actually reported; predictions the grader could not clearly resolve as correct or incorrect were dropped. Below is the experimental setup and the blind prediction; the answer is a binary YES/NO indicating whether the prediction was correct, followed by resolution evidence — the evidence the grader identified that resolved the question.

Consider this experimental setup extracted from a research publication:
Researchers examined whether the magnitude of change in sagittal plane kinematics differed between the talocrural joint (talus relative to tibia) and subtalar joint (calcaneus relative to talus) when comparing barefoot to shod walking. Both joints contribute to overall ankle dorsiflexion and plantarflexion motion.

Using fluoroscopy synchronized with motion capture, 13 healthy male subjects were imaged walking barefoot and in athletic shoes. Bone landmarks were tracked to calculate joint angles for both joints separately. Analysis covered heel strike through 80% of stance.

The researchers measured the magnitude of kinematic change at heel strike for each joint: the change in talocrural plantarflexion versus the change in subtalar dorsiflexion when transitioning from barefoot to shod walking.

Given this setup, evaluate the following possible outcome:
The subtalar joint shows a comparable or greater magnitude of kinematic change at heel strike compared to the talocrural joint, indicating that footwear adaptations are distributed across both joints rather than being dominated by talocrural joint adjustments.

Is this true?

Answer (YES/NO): NO